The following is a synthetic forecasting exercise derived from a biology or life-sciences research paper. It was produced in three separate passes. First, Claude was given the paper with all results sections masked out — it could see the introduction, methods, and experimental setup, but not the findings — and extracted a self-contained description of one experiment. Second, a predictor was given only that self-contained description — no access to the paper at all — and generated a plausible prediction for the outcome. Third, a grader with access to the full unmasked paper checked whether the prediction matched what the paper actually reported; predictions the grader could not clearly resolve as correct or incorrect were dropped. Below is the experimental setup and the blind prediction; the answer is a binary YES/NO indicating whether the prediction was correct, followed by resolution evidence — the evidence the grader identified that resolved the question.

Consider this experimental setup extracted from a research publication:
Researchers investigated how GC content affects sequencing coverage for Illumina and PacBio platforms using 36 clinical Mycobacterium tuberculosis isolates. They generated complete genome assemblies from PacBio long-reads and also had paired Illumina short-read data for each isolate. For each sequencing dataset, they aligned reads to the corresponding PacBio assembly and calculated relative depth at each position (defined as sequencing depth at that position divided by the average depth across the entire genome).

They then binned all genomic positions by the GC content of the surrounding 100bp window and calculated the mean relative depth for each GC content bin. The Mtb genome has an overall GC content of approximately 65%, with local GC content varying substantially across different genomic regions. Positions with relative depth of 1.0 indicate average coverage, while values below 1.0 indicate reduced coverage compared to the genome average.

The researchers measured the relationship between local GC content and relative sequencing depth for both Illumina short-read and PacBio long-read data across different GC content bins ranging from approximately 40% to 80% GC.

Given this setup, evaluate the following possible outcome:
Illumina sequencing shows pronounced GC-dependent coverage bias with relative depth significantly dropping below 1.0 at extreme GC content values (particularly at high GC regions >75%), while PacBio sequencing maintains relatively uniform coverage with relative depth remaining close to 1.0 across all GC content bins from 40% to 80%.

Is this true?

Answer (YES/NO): NO